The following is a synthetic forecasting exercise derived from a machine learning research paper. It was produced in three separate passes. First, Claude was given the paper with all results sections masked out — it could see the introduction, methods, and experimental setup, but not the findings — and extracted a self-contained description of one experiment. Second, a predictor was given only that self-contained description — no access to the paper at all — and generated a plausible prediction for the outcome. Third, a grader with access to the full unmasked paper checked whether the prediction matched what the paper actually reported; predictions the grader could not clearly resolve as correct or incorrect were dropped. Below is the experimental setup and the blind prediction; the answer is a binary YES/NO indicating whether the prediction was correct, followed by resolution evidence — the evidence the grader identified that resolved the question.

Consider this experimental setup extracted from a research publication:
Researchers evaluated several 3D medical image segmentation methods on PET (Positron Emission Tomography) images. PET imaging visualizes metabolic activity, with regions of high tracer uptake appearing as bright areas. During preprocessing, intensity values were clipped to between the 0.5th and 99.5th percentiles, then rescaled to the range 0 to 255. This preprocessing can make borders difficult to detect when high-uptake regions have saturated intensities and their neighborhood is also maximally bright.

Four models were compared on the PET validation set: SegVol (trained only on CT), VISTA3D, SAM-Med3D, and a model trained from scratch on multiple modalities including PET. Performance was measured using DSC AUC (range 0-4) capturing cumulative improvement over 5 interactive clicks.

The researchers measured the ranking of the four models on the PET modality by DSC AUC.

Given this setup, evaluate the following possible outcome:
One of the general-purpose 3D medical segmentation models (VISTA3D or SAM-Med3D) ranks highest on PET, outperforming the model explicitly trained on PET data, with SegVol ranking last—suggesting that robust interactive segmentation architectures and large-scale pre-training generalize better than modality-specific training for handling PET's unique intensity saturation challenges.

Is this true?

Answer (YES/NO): NO